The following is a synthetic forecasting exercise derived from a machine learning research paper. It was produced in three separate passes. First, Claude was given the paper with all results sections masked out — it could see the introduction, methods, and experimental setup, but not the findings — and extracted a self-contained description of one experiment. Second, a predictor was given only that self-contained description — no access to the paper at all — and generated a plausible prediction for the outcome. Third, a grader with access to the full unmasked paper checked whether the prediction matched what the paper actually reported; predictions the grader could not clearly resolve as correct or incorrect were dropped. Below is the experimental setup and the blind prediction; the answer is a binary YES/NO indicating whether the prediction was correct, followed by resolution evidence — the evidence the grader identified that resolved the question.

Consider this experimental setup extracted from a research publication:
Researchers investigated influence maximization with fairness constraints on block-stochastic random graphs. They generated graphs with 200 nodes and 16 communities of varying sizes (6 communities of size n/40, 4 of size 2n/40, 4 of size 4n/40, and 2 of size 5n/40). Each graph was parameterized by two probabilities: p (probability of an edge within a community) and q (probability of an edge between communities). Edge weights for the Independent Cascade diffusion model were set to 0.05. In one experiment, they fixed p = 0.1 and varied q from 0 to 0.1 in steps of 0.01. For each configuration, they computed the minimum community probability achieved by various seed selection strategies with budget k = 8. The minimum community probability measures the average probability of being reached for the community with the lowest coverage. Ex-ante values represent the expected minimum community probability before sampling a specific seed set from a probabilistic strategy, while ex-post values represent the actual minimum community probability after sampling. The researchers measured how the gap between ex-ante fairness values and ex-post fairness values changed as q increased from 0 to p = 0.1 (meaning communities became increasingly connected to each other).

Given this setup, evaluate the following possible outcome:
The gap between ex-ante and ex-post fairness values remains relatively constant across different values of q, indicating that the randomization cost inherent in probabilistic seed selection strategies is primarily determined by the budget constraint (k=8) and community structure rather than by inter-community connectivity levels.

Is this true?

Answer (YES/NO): NO